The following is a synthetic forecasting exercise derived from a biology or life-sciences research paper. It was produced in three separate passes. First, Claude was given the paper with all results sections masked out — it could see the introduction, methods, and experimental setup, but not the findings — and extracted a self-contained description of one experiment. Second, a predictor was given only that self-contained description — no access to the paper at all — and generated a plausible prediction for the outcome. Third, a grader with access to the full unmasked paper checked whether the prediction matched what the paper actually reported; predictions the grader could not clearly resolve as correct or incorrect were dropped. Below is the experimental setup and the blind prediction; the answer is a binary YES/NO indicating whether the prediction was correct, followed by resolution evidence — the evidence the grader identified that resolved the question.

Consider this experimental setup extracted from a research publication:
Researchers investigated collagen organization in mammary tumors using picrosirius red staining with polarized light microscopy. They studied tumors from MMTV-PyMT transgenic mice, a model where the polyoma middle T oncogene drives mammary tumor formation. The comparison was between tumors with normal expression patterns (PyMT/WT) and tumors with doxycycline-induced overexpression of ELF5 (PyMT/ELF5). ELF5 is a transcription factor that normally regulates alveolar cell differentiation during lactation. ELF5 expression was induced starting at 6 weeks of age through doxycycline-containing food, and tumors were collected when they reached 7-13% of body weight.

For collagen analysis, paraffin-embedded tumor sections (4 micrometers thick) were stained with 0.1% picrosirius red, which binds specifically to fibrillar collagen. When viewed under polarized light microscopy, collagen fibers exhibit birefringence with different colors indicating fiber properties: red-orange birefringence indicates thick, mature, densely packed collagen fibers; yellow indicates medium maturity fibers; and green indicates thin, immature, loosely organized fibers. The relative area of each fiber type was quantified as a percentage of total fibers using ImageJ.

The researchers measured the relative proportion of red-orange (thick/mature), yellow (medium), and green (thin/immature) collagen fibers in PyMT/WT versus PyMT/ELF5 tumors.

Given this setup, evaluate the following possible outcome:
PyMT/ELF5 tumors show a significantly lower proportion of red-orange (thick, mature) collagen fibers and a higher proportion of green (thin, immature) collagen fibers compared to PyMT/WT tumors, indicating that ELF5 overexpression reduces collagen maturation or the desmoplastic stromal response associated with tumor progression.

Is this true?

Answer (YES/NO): NO